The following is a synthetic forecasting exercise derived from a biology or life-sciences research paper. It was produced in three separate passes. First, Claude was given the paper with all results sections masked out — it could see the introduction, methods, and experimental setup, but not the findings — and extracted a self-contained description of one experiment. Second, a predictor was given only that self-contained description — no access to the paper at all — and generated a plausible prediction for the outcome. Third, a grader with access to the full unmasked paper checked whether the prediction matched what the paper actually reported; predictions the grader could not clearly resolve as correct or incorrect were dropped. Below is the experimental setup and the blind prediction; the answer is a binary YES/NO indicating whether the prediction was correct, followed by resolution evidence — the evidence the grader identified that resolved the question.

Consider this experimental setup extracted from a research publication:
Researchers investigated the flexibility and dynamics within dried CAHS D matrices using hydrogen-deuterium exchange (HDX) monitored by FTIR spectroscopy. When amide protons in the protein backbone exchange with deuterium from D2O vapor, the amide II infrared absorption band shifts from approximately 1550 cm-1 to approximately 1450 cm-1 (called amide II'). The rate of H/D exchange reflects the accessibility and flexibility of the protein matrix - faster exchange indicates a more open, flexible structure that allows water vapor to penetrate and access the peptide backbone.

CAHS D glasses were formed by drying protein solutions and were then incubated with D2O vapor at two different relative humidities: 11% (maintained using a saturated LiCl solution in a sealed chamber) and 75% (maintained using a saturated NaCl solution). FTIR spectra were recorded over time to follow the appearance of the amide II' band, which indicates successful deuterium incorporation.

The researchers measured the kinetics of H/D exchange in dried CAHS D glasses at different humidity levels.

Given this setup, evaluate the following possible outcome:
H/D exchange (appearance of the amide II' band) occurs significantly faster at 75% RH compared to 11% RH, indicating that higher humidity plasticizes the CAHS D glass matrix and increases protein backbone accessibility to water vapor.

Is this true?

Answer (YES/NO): YES